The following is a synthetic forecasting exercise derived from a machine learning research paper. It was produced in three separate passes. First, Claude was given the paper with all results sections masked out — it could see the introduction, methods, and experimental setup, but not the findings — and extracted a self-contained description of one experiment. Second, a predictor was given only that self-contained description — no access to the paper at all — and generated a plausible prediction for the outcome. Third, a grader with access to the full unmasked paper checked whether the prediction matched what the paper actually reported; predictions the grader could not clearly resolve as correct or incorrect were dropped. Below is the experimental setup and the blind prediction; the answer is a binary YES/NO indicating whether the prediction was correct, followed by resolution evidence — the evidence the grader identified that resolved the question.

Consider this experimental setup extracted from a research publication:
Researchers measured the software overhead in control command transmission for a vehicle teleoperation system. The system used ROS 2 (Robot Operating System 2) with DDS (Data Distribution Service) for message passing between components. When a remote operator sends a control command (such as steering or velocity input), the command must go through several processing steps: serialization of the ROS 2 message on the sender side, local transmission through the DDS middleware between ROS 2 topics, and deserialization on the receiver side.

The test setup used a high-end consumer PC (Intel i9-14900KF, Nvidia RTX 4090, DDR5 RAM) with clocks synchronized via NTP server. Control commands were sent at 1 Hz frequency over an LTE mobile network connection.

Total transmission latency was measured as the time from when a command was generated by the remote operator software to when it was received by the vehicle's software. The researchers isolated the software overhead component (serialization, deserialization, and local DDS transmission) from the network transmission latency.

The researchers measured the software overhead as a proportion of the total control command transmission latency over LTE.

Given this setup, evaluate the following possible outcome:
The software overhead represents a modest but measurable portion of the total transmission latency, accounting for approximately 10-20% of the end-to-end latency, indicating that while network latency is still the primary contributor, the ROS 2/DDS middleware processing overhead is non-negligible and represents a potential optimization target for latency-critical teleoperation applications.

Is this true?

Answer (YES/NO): NO